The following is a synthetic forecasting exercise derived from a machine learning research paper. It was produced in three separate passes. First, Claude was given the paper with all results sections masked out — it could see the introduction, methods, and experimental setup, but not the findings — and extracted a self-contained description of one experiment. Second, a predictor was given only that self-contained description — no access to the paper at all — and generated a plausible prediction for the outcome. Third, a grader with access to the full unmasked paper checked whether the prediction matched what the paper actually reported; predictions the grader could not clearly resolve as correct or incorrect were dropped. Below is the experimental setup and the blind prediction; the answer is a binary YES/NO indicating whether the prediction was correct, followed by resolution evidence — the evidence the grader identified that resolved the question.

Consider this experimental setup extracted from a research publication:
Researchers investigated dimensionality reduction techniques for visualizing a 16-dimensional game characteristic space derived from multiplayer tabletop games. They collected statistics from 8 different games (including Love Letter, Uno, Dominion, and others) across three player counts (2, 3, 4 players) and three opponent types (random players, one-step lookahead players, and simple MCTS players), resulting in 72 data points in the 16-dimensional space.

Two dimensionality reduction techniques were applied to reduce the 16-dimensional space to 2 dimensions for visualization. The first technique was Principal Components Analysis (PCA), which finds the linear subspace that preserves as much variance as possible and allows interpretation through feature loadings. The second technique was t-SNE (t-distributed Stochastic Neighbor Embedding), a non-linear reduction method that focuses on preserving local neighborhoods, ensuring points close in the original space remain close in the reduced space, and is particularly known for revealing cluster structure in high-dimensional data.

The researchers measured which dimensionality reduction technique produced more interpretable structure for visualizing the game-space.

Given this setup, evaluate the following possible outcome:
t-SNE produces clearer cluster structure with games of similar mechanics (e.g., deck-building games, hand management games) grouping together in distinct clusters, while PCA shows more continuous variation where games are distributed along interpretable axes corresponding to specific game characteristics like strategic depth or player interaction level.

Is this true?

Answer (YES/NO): NO